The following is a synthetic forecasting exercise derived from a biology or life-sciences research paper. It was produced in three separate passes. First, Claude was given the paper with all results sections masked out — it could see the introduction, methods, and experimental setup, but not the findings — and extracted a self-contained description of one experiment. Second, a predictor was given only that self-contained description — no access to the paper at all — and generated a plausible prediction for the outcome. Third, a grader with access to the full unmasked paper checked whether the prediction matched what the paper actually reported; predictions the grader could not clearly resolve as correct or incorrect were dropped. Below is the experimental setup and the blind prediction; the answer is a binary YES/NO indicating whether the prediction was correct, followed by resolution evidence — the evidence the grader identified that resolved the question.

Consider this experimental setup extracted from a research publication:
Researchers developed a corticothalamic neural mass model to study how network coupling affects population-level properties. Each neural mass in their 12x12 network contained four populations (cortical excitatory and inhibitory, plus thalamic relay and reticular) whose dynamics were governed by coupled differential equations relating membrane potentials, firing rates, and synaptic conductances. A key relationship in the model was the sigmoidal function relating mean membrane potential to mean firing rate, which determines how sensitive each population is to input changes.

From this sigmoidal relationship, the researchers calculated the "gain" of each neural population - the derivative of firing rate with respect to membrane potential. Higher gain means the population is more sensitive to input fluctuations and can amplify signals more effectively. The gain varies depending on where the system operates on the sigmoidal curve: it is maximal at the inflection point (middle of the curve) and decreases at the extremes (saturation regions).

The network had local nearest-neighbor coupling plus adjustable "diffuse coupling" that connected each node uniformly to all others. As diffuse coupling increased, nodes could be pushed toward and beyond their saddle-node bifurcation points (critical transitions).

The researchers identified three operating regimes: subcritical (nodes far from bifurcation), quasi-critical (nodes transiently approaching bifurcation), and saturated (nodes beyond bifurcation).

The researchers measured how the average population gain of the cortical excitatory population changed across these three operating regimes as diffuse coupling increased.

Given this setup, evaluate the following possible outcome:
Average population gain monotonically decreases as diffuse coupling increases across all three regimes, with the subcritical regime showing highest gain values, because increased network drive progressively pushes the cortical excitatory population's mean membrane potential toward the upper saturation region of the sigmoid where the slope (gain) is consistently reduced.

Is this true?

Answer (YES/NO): NO